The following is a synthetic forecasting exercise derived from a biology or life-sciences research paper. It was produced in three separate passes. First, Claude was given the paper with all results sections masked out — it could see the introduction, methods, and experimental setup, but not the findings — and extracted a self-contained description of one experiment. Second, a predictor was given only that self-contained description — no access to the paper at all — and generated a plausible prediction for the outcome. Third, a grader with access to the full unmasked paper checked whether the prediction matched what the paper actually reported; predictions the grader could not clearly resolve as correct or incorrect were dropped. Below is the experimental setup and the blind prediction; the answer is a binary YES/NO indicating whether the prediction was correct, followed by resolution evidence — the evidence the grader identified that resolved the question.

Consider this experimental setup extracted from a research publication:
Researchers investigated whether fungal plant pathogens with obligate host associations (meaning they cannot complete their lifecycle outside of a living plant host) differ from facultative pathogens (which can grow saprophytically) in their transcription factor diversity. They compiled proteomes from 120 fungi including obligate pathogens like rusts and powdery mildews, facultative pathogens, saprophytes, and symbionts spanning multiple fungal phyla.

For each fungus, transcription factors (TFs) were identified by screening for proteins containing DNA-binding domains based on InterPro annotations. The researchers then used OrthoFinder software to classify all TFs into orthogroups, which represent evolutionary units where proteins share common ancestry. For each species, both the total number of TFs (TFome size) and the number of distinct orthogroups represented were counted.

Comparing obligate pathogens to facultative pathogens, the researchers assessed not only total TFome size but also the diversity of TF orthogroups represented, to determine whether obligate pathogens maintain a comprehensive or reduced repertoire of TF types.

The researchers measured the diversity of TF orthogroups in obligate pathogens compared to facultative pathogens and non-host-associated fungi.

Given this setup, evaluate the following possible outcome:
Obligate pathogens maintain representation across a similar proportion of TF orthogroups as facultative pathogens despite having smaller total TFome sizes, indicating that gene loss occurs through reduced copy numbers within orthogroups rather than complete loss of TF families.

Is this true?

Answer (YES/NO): NO